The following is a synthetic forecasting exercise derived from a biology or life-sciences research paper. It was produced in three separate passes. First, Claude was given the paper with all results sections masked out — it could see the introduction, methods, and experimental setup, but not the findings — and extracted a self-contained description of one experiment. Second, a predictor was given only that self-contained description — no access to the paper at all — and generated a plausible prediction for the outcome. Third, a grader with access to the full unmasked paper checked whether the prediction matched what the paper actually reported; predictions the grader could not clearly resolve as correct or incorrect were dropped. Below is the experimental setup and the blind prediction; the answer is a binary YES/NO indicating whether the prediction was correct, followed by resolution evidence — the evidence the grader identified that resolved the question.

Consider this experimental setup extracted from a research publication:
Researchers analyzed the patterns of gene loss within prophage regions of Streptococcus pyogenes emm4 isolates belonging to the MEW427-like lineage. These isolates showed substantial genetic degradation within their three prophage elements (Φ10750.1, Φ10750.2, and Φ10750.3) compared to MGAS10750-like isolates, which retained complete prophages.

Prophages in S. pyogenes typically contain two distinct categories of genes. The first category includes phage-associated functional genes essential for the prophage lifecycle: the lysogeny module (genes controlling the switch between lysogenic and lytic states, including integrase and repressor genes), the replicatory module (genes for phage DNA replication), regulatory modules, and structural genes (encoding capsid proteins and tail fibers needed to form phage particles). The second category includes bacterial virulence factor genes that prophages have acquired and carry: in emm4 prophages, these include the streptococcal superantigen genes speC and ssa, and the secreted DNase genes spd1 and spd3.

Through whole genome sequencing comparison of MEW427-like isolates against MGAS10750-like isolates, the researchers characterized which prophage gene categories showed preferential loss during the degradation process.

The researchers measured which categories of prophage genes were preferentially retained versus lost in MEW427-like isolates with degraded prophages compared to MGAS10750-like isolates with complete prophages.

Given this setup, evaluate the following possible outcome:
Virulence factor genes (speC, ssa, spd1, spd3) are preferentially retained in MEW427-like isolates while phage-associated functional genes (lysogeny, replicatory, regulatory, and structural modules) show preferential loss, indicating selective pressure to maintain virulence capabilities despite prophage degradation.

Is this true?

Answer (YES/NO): YES